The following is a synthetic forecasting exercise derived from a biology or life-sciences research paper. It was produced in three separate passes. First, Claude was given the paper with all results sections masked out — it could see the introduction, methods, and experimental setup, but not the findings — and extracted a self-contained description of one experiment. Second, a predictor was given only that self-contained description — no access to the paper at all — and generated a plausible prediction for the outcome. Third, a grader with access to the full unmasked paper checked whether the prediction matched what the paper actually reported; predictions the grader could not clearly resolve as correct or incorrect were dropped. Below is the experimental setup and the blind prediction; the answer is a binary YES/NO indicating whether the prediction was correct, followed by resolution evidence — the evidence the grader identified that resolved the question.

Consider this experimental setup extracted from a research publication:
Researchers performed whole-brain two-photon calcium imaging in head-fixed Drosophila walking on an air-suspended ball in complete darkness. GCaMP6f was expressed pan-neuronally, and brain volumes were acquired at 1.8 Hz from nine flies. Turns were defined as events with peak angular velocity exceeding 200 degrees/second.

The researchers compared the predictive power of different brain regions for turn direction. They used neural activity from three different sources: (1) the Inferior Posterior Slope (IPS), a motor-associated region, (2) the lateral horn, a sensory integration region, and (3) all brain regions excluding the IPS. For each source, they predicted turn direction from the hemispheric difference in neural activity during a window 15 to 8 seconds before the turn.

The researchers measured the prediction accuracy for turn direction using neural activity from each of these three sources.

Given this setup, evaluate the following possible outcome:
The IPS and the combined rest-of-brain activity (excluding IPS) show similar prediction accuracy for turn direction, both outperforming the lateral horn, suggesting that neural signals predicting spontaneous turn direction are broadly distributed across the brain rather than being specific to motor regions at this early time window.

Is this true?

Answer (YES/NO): NO